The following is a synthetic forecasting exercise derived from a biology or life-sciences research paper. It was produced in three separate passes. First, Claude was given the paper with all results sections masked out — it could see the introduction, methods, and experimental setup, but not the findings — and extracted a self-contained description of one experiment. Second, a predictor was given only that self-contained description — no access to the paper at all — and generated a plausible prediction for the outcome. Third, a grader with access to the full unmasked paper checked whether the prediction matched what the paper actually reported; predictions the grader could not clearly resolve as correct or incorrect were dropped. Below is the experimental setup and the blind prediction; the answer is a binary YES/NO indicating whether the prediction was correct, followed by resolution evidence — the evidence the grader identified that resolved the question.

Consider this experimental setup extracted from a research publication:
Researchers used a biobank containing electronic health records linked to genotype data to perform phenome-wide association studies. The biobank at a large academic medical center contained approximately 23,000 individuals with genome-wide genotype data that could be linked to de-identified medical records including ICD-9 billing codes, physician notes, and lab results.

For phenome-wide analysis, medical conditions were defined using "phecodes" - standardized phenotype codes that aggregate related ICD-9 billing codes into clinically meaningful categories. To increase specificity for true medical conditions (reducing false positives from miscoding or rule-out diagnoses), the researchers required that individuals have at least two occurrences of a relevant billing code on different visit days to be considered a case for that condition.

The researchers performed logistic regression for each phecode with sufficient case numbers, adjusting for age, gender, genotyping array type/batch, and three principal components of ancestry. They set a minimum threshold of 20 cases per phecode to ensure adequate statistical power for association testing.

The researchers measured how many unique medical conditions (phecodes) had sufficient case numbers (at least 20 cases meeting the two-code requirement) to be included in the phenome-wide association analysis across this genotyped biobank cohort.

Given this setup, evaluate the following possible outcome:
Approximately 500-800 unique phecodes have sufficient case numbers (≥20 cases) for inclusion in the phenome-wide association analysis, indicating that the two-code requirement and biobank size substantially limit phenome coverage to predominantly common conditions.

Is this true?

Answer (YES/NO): NO